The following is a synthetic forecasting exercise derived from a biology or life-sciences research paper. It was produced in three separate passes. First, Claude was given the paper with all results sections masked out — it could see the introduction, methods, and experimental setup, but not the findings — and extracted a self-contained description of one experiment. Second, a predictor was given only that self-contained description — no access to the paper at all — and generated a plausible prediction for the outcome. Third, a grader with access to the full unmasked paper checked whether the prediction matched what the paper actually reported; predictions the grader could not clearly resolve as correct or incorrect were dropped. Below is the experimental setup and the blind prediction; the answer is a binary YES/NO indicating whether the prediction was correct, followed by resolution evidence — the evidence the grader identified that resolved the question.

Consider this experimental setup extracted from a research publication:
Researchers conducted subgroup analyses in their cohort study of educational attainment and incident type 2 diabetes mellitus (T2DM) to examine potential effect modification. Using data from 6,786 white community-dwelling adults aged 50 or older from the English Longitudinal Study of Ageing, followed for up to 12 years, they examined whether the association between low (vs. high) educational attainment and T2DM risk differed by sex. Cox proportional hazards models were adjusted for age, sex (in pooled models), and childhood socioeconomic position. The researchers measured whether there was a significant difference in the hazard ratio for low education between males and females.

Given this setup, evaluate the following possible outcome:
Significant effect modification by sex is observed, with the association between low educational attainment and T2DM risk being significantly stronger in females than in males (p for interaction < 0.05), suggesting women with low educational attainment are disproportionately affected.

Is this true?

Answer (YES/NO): NO